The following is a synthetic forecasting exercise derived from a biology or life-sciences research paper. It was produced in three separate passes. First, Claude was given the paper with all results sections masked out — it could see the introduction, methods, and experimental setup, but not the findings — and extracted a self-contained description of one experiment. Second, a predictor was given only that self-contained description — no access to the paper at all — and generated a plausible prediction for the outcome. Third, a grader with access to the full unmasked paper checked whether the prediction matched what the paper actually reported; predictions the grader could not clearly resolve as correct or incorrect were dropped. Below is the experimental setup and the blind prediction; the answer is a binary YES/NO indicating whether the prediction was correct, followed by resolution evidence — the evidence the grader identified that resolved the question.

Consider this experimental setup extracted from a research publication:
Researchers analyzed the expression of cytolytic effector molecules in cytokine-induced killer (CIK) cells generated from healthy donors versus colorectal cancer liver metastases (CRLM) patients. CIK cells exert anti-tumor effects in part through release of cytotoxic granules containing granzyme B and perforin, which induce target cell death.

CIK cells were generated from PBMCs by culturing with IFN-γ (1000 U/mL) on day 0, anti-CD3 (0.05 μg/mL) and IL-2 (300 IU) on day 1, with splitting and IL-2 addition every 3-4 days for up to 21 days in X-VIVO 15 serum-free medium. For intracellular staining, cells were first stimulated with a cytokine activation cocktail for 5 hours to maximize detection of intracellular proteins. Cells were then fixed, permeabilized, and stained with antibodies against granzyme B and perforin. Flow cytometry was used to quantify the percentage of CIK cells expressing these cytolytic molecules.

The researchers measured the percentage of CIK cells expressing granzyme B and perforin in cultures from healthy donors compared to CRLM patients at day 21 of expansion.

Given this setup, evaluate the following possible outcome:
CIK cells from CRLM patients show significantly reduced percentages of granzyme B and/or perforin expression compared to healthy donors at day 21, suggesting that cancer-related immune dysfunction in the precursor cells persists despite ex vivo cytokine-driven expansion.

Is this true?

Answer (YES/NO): NO